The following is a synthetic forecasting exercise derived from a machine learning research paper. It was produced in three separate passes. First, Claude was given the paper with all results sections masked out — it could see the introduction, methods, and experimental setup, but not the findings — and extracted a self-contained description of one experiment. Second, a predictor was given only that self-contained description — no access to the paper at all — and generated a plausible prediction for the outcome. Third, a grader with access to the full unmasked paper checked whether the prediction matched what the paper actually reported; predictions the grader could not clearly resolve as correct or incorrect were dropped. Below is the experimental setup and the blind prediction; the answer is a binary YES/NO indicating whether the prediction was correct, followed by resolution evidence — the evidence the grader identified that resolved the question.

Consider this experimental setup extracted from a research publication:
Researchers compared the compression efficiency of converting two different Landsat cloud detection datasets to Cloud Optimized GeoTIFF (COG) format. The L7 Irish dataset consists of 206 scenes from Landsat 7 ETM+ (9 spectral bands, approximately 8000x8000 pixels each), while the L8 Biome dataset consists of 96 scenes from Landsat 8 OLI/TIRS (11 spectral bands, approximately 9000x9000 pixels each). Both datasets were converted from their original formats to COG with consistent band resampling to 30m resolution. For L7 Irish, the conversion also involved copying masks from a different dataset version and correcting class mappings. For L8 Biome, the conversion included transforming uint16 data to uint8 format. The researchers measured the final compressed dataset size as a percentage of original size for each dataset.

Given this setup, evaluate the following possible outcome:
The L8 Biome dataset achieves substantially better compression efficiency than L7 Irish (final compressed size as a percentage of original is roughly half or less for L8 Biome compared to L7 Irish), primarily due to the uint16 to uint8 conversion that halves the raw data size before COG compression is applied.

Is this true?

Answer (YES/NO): YES